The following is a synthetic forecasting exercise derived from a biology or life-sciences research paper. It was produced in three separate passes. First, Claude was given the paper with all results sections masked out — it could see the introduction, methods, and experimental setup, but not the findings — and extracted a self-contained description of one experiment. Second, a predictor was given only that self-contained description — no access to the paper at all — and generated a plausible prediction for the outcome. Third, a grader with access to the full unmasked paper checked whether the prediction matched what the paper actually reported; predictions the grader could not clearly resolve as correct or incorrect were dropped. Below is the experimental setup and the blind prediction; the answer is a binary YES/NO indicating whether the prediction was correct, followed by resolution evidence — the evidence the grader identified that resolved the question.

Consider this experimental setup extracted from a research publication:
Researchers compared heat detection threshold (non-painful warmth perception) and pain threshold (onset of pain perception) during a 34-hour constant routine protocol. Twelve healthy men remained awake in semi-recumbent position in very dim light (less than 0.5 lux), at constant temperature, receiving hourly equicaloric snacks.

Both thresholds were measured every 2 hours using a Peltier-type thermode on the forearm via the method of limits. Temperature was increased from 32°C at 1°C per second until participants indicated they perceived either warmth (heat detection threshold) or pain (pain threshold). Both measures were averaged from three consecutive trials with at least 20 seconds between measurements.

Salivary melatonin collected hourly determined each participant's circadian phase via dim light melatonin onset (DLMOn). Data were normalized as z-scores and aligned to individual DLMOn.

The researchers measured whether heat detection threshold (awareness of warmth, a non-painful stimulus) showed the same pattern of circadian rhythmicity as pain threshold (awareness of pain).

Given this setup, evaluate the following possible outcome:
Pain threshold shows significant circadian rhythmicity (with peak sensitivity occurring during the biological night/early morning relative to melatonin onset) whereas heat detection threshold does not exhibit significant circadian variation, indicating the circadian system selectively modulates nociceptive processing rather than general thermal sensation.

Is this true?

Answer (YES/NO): YES